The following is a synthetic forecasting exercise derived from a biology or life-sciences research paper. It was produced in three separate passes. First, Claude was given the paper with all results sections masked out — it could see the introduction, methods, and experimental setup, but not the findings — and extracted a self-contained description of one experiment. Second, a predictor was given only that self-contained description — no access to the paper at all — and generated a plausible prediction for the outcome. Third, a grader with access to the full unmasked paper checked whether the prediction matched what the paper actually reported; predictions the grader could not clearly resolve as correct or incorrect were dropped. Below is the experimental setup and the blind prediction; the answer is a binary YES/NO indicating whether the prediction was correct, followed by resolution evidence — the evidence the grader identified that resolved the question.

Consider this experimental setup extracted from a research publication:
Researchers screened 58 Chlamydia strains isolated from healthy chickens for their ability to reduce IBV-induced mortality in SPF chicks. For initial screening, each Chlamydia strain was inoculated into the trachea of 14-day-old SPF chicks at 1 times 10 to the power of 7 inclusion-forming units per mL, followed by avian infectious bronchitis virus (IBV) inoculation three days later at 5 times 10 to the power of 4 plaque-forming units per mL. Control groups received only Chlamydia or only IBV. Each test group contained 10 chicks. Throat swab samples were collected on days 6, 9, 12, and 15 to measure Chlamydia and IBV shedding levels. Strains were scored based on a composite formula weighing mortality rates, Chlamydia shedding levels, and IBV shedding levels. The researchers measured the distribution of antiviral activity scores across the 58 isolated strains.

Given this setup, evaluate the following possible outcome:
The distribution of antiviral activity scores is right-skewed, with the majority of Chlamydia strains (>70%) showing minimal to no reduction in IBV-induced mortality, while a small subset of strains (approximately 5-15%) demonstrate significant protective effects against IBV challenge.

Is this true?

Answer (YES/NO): YES